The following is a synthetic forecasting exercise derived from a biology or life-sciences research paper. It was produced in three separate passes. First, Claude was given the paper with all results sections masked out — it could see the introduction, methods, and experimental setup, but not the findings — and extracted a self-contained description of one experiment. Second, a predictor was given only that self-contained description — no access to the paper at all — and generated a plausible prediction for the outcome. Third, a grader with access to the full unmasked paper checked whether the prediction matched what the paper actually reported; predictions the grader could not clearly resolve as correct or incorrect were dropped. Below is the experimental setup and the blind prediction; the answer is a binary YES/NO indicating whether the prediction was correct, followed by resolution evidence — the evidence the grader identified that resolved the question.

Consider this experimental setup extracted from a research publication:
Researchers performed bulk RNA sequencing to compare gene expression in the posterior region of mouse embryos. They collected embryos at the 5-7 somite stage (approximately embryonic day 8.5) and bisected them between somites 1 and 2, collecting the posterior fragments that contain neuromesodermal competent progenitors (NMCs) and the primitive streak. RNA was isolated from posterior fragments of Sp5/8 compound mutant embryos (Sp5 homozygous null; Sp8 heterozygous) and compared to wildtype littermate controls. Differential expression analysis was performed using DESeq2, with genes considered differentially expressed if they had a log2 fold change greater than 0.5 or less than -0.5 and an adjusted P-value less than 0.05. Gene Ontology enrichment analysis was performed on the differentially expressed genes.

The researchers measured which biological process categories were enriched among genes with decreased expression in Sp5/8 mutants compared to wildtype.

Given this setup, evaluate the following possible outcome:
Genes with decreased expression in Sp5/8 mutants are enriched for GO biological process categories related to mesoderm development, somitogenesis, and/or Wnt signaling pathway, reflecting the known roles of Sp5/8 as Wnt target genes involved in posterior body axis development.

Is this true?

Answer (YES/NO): YES